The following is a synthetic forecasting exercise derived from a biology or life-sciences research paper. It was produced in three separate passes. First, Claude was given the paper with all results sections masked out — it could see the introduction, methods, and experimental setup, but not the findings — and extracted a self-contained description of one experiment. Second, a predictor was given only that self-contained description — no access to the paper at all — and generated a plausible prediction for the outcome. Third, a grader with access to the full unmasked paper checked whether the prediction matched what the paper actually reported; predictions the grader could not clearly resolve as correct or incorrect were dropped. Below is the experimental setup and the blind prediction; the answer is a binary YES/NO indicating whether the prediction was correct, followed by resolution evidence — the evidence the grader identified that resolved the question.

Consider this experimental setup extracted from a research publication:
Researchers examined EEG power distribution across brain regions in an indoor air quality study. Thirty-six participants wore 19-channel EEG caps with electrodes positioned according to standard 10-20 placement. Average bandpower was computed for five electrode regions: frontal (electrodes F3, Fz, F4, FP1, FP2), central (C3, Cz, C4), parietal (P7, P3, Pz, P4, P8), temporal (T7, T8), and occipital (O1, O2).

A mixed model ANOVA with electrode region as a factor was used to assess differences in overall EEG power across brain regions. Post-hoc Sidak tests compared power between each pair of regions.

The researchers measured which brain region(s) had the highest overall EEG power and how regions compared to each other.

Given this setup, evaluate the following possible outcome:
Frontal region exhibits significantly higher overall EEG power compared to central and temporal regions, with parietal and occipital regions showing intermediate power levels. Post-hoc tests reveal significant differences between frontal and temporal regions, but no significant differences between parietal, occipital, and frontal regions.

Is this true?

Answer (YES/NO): NO